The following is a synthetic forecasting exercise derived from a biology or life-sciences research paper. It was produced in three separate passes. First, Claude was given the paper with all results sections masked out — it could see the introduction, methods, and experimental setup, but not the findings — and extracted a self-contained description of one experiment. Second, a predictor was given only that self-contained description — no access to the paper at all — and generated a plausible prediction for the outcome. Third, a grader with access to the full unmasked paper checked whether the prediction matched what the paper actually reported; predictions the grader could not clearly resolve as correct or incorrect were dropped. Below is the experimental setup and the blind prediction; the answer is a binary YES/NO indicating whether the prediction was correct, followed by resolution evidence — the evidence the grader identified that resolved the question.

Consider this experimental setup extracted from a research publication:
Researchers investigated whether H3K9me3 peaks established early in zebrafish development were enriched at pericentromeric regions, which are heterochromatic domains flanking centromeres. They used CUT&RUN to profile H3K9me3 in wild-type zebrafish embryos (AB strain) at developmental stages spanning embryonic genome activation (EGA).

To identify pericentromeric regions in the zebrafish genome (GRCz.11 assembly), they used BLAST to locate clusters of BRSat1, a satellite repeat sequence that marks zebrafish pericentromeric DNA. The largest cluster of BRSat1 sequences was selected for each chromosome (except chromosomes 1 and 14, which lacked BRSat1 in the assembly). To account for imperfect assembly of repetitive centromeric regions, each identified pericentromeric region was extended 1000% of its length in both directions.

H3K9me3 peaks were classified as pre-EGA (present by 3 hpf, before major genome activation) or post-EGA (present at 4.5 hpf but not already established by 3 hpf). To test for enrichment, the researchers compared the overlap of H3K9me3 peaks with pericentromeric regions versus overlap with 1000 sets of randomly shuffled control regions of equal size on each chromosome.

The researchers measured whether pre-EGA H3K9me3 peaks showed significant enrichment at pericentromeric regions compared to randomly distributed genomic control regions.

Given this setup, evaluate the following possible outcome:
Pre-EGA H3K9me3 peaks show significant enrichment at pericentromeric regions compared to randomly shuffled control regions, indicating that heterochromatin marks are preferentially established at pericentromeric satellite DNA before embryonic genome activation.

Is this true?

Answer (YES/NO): YES